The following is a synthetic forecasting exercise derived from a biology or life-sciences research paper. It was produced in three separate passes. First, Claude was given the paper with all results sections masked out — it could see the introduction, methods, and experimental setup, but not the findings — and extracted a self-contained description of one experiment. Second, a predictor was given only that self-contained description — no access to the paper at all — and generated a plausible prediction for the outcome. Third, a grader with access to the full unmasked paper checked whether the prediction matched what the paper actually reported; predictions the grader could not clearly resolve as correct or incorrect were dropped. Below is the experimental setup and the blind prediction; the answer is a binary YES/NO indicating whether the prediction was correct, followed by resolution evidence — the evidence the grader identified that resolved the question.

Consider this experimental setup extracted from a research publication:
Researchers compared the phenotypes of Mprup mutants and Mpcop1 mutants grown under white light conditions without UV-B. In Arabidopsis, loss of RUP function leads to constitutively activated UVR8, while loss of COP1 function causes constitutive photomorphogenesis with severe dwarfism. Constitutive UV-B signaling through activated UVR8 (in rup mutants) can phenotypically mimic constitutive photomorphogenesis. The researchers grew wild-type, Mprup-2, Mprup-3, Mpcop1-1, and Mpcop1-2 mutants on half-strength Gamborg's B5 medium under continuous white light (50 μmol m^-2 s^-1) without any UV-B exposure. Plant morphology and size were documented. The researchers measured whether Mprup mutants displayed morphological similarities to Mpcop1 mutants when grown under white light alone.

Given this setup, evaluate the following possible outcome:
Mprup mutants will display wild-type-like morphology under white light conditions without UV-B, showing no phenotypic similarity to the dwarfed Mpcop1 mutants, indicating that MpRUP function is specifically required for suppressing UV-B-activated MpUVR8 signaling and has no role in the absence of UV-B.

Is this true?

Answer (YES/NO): YES